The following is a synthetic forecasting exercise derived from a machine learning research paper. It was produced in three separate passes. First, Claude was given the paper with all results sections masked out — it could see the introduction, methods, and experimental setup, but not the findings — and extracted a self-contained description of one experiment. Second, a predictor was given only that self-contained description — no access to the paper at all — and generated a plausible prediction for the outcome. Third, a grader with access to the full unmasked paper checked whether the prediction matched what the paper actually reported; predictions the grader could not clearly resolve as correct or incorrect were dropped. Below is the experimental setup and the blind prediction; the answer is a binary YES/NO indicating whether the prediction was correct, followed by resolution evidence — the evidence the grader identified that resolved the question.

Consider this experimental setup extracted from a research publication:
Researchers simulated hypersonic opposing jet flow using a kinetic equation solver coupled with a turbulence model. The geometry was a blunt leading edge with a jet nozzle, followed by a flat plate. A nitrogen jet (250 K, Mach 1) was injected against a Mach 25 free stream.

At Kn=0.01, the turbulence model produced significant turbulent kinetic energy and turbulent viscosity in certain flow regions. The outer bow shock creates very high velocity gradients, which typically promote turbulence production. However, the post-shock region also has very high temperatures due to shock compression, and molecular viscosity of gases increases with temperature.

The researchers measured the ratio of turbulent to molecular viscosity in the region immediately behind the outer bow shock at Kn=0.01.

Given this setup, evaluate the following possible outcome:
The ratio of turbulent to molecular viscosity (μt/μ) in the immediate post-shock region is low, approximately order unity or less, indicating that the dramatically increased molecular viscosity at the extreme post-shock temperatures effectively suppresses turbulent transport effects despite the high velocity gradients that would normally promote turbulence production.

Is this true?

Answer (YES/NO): YES